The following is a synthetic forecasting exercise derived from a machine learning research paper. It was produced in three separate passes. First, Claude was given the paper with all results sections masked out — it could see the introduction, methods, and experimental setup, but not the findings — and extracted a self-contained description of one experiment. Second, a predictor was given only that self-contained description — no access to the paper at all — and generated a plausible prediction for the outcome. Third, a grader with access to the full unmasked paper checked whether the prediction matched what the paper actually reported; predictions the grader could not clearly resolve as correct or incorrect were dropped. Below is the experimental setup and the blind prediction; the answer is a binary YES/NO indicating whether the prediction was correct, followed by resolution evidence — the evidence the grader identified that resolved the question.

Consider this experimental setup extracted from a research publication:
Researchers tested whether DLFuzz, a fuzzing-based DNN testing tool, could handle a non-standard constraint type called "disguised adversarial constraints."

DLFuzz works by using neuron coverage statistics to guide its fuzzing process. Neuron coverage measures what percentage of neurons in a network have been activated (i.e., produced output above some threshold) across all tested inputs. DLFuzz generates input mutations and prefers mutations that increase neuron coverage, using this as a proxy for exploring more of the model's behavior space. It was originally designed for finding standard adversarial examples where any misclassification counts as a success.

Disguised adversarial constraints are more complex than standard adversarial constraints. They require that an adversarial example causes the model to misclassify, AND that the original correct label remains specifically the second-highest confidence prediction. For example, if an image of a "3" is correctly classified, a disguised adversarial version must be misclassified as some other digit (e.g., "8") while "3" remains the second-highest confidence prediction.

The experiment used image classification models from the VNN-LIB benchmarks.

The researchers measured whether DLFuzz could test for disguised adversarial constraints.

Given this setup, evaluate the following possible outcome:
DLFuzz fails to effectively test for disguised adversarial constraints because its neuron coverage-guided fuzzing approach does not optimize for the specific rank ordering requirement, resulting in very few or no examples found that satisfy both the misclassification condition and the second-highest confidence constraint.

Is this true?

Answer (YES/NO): YES